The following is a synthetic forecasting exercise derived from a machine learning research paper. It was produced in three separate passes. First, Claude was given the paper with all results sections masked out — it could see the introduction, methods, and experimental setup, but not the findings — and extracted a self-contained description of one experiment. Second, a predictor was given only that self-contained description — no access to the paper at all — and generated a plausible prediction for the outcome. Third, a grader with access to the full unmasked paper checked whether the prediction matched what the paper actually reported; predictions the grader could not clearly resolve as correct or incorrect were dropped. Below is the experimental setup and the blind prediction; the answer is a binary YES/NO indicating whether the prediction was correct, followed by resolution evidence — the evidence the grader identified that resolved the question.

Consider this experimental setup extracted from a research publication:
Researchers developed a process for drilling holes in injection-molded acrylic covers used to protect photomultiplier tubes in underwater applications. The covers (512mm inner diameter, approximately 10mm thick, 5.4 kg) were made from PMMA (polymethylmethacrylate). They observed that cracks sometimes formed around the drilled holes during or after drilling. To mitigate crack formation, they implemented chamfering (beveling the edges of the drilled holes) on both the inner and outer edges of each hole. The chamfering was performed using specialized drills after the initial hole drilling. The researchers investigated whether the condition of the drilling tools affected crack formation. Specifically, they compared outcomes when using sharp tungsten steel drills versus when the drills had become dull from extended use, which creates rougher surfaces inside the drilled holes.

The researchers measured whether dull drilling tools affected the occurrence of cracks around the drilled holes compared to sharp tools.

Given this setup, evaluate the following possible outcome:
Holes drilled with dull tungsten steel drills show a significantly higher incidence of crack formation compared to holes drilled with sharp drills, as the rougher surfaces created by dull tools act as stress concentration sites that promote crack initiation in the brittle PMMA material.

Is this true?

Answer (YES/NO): YES